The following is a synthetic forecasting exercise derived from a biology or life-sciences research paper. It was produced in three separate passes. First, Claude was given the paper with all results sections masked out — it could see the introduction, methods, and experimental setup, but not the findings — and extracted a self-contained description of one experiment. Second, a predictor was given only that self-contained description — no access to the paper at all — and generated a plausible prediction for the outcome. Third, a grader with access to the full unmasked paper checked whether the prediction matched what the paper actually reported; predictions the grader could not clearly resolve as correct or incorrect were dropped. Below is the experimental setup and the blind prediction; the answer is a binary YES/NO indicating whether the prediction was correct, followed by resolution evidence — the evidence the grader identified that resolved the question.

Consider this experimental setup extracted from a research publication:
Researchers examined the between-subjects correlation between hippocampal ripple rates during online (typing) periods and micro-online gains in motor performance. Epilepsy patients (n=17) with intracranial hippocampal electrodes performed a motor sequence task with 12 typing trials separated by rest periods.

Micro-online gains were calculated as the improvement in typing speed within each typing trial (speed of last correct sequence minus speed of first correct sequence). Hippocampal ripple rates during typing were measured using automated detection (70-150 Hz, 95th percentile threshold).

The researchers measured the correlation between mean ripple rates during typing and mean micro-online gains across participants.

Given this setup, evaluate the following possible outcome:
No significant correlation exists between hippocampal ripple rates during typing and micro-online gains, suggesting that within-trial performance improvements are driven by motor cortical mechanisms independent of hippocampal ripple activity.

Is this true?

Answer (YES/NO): YES